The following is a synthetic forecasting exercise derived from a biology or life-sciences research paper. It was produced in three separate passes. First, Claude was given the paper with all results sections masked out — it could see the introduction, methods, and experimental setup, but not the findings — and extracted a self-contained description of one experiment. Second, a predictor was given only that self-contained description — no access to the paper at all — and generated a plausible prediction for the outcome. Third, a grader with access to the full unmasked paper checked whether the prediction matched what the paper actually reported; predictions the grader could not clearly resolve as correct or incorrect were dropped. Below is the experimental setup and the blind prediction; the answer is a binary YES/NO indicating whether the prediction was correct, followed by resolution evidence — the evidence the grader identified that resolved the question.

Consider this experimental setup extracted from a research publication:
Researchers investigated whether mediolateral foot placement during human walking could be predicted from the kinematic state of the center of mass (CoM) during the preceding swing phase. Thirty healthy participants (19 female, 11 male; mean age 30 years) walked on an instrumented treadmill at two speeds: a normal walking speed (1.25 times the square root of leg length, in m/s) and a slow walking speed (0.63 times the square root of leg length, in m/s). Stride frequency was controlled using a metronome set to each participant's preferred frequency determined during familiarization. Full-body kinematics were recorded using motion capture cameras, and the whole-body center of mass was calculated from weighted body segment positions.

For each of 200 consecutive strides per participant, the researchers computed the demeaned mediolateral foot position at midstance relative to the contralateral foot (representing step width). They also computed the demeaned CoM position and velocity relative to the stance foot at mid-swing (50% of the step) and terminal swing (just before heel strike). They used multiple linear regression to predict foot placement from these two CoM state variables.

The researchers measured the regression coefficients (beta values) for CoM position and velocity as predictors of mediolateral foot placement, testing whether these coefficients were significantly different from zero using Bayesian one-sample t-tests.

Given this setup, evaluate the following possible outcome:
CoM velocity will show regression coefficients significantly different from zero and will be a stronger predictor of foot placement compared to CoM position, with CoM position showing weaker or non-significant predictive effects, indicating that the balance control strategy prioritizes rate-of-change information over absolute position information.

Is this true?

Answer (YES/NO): NO